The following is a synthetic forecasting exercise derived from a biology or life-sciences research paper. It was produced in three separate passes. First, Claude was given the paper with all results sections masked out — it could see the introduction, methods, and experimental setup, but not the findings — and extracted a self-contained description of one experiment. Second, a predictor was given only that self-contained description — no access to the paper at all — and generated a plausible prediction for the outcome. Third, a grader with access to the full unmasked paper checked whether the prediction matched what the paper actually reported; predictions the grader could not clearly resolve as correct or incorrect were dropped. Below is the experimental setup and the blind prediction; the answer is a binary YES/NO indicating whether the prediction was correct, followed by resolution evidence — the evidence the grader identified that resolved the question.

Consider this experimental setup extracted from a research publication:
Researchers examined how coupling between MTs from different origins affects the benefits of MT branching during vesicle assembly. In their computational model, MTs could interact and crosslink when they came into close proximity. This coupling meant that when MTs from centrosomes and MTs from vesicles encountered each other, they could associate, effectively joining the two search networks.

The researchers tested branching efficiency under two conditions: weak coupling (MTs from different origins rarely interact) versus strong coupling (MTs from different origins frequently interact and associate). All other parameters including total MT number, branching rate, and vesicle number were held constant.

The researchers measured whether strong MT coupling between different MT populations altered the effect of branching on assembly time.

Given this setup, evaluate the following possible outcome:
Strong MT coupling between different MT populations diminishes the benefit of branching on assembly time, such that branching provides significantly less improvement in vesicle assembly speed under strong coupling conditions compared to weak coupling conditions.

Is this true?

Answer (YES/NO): YES